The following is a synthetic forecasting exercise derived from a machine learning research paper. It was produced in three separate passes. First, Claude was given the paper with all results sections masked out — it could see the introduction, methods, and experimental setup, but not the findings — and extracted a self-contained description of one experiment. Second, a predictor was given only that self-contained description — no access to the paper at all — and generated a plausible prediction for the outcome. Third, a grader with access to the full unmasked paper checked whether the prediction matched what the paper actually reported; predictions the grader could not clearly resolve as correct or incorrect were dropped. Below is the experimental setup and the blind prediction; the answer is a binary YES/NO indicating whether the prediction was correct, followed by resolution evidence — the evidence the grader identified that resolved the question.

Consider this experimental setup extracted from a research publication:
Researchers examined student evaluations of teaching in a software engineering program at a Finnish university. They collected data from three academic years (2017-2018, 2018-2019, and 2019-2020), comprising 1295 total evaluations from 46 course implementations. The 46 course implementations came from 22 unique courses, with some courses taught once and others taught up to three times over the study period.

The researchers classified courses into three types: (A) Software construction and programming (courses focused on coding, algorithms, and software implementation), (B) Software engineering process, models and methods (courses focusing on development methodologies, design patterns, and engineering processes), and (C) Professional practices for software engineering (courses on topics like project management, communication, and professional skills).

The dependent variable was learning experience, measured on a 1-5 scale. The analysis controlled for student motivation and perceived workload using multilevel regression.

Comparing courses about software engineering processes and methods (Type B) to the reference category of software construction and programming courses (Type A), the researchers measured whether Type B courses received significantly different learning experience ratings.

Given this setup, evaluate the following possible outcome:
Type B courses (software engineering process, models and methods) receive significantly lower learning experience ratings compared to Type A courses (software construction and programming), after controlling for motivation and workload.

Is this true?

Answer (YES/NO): YES